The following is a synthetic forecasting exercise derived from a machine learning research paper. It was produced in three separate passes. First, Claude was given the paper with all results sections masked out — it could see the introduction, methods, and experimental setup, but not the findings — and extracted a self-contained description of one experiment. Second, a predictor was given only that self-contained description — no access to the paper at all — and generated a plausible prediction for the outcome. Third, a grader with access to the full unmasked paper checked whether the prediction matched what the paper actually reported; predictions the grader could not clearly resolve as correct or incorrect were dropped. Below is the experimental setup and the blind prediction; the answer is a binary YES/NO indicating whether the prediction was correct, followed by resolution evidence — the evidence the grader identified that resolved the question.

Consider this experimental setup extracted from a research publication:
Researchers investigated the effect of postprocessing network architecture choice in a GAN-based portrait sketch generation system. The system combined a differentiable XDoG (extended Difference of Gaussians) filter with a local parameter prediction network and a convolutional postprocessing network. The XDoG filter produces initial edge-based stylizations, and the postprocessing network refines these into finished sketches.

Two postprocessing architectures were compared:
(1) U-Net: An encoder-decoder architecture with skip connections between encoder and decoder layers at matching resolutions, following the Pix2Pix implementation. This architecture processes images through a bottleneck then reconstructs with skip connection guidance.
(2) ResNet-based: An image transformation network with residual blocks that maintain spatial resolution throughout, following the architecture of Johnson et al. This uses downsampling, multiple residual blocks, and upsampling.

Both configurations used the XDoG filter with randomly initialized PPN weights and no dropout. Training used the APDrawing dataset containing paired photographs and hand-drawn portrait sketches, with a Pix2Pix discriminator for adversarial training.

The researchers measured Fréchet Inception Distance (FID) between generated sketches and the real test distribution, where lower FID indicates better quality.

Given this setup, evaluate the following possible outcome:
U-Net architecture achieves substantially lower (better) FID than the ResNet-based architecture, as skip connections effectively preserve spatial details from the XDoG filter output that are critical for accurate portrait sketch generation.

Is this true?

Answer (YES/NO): NO